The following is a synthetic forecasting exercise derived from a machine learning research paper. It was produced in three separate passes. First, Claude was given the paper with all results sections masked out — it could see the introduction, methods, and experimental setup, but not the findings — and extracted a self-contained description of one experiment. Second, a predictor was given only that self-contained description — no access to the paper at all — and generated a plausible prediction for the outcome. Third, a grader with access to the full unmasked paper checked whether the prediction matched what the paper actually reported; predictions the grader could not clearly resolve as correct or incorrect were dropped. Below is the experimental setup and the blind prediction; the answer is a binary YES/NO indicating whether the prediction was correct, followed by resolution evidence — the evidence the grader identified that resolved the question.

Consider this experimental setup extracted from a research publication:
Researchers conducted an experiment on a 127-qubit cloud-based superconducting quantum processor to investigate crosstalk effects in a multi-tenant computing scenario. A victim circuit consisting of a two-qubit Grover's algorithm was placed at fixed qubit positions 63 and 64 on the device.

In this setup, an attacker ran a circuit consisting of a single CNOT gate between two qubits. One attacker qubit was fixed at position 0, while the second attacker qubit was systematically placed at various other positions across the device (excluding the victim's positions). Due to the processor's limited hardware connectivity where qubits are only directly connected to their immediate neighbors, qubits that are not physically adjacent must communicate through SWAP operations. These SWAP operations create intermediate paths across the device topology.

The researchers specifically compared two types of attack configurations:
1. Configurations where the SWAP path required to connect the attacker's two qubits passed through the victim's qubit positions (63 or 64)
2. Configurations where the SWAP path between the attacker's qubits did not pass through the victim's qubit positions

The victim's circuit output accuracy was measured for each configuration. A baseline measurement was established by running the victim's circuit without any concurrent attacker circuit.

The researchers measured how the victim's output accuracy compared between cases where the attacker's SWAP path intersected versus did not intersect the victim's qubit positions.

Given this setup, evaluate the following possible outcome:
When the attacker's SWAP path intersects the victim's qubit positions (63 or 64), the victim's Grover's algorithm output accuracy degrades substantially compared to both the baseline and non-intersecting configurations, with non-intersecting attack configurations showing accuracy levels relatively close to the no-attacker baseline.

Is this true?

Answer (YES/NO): YES